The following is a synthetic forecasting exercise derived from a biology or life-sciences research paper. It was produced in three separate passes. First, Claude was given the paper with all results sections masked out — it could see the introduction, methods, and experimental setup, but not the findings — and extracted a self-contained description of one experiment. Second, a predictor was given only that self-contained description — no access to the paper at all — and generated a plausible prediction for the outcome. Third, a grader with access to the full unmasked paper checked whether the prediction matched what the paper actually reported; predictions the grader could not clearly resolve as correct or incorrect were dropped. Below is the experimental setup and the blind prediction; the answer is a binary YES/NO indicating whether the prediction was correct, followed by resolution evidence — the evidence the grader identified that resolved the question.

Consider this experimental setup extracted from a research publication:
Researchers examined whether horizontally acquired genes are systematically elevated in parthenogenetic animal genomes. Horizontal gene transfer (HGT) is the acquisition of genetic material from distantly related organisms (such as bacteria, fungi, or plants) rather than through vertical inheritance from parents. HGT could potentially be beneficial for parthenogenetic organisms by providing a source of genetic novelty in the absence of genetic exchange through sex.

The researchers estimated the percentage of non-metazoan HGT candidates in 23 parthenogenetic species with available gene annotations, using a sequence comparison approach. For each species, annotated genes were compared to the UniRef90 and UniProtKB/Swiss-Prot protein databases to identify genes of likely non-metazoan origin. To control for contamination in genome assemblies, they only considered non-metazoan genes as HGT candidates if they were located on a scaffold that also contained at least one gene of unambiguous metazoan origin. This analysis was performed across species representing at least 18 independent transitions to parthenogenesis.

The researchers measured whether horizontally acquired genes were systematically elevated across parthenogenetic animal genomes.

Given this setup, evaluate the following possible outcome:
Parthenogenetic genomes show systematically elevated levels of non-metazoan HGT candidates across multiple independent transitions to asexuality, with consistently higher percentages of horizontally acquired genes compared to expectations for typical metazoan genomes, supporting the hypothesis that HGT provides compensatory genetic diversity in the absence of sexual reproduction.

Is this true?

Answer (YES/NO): NO